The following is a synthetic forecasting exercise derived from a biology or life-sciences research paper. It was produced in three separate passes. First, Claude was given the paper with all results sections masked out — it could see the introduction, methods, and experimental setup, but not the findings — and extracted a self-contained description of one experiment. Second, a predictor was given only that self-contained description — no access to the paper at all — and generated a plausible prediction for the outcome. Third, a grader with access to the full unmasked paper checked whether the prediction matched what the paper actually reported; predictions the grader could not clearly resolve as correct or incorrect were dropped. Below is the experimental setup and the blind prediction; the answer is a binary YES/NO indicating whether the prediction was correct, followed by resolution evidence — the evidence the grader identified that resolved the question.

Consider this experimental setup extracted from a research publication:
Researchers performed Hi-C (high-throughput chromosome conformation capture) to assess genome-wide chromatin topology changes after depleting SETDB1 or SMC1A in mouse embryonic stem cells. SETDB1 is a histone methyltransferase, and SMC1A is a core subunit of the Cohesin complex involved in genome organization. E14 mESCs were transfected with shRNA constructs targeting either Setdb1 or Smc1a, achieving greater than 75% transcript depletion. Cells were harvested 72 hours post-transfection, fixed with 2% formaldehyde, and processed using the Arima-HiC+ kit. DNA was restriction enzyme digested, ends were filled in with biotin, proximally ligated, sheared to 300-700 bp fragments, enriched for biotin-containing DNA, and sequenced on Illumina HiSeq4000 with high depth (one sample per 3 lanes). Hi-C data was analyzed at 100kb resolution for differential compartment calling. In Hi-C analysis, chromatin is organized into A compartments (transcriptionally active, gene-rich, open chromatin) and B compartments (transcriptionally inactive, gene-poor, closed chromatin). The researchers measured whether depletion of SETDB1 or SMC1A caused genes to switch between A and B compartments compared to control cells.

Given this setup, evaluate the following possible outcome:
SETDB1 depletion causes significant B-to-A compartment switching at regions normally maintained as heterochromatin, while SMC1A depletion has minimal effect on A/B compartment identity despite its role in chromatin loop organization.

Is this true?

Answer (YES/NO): NO